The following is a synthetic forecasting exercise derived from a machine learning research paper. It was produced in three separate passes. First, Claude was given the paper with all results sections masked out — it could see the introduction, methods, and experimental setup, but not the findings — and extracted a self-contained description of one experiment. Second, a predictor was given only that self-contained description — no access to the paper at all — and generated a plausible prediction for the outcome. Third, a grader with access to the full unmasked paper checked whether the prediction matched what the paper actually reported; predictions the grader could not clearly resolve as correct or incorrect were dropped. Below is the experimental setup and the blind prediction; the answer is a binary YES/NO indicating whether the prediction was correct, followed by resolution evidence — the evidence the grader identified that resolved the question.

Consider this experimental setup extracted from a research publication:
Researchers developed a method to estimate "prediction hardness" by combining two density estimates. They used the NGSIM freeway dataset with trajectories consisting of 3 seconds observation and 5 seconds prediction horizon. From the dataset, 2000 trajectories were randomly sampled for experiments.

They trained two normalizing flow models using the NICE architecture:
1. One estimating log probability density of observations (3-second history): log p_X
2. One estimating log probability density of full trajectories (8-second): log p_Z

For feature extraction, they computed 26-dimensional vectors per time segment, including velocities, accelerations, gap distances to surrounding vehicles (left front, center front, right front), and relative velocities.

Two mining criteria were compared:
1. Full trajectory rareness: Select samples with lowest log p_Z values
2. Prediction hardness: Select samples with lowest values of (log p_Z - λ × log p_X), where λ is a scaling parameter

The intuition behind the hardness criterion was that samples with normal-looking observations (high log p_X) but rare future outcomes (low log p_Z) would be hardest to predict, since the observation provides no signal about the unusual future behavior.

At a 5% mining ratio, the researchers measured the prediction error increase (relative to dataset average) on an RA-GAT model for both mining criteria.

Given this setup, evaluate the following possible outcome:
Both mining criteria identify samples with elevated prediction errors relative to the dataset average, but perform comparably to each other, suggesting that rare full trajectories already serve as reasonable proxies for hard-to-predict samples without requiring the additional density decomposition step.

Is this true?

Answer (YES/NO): YES